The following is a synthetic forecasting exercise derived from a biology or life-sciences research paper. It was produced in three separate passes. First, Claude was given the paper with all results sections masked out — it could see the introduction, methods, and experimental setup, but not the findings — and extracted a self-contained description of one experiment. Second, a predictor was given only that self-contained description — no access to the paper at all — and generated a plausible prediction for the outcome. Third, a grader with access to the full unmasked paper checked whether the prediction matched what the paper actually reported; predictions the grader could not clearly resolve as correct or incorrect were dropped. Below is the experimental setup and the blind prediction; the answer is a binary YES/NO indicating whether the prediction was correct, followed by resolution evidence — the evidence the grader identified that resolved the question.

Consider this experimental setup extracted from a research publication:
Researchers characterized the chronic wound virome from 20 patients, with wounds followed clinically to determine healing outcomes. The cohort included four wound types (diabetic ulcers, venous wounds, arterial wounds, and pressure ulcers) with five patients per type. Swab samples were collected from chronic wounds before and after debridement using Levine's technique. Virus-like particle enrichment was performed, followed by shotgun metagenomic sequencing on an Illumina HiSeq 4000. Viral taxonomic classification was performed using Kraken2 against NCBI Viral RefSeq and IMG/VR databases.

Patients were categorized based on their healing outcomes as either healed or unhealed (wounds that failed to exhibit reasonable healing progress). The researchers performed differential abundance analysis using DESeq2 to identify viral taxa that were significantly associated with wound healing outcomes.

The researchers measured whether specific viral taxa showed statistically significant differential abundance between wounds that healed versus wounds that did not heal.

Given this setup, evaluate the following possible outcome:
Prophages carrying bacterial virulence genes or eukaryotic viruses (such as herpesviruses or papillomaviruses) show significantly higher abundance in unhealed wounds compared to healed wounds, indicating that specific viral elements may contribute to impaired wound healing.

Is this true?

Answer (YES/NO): NO